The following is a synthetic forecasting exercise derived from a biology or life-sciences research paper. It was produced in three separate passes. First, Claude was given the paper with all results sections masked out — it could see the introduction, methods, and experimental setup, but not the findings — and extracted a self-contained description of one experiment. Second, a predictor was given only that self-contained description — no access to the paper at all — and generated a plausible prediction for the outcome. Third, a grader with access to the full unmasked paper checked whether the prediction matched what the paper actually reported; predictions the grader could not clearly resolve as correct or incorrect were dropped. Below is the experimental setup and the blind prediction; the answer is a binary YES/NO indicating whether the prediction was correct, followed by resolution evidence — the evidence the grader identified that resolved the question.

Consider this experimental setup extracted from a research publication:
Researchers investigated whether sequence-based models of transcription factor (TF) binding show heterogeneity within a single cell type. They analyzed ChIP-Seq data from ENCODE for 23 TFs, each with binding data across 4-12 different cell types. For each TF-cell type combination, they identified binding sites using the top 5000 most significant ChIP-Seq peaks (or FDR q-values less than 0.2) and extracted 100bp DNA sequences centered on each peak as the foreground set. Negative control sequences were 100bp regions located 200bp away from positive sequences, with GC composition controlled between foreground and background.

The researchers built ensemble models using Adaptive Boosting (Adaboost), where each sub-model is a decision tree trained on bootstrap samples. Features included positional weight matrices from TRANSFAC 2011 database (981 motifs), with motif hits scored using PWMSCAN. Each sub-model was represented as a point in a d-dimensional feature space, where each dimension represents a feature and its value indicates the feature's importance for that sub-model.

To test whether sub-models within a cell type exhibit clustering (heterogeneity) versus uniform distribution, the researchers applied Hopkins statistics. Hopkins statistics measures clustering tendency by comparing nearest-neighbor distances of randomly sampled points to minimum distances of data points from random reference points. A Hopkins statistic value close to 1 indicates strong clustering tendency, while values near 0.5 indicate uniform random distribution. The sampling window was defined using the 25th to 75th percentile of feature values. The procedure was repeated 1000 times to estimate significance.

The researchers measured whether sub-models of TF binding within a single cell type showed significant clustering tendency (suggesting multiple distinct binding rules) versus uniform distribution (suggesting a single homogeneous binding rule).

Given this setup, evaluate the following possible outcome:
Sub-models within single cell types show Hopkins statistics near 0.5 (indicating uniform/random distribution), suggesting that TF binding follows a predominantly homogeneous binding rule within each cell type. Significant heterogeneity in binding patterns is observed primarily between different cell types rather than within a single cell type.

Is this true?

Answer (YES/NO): NO